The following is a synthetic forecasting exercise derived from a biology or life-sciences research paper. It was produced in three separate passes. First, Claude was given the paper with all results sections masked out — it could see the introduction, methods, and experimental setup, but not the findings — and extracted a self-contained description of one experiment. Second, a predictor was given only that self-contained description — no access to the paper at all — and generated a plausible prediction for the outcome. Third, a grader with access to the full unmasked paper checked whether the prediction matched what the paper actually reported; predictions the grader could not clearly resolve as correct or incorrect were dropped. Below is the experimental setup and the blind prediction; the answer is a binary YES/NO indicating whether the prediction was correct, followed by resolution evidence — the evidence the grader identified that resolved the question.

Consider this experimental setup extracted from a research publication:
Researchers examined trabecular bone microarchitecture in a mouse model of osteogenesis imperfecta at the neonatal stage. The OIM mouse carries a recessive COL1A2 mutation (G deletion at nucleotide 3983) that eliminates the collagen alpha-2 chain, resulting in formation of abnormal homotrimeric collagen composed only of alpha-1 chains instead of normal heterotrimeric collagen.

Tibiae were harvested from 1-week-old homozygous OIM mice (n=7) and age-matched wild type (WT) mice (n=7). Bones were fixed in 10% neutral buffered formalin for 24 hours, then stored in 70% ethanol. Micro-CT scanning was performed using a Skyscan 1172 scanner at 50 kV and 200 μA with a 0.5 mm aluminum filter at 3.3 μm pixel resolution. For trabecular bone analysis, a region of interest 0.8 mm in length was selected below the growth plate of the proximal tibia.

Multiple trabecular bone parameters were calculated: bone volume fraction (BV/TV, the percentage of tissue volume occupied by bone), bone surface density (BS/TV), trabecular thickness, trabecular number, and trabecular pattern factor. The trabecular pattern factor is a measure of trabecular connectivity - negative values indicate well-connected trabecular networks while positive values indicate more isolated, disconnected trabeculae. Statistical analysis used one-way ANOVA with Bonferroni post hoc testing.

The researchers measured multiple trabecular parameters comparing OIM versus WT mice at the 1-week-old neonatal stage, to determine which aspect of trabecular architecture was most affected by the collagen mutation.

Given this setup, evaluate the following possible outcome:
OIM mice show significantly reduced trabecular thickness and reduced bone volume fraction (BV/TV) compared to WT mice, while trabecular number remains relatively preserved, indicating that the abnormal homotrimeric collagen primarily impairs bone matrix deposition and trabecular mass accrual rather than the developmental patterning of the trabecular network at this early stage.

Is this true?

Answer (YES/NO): NO